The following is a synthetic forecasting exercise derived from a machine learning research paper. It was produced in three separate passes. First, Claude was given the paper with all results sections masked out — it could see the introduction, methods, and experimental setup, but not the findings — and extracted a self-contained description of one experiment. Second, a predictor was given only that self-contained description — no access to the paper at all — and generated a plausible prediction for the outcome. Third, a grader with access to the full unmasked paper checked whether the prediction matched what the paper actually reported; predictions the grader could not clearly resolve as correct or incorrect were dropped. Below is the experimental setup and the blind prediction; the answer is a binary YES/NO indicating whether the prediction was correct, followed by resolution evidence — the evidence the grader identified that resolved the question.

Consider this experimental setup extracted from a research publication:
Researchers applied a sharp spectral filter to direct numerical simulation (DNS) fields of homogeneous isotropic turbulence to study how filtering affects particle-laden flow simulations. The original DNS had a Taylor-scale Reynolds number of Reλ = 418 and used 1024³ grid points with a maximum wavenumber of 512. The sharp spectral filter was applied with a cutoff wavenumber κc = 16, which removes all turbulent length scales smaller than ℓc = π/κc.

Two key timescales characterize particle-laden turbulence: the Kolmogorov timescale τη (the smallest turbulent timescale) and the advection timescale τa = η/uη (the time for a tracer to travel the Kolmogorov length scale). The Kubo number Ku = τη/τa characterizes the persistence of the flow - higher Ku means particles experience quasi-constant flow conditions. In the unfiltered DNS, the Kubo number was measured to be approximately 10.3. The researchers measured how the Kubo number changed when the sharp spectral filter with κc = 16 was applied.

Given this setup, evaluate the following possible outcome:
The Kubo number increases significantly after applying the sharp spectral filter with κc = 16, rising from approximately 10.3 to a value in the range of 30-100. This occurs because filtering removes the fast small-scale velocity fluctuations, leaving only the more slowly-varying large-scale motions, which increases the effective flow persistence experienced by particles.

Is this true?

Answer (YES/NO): NO